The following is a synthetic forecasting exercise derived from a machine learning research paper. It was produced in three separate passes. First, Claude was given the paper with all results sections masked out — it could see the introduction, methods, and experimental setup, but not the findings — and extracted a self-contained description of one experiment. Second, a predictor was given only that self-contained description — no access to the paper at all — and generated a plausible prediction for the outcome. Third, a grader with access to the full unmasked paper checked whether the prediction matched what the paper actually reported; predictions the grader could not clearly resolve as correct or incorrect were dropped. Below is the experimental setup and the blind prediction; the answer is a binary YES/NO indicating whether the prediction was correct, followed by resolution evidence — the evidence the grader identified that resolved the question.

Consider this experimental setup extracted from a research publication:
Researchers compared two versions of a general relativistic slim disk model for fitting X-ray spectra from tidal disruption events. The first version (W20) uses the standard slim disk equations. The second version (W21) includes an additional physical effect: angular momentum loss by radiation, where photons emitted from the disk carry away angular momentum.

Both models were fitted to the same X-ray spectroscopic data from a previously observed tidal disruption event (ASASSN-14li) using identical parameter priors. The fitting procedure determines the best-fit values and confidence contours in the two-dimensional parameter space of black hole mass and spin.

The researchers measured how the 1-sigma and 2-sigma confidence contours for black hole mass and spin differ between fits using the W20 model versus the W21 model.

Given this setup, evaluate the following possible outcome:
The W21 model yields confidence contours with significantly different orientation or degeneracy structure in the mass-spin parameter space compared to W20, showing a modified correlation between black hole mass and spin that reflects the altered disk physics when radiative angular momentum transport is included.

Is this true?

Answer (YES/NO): NO